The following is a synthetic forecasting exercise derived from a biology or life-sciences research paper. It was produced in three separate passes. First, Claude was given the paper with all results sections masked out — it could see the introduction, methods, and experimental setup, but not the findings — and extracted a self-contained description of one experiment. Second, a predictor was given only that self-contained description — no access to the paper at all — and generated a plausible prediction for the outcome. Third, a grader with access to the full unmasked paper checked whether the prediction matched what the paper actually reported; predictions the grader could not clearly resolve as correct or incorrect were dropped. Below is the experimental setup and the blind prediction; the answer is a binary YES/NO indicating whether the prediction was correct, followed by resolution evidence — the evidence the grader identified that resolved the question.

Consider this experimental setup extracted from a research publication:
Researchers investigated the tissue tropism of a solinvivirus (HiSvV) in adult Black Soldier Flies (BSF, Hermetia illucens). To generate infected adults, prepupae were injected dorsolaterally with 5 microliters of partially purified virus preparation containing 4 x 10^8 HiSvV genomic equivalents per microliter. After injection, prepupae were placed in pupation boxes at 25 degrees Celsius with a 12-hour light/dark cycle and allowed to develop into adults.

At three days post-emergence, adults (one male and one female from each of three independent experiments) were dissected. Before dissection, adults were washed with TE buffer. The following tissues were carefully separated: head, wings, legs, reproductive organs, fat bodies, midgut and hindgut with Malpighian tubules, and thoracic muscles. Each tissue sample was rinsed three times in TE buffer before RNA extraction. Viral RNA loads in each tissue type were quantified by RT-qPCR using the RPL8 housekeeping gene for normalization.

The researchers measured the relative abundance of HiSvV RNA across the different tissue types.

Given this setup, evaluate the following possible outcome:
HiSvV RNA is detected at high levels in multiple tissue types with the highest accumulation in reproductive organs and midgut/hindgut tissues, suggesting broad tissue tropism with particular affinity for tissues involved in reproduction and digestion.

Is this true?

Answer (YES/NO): NO